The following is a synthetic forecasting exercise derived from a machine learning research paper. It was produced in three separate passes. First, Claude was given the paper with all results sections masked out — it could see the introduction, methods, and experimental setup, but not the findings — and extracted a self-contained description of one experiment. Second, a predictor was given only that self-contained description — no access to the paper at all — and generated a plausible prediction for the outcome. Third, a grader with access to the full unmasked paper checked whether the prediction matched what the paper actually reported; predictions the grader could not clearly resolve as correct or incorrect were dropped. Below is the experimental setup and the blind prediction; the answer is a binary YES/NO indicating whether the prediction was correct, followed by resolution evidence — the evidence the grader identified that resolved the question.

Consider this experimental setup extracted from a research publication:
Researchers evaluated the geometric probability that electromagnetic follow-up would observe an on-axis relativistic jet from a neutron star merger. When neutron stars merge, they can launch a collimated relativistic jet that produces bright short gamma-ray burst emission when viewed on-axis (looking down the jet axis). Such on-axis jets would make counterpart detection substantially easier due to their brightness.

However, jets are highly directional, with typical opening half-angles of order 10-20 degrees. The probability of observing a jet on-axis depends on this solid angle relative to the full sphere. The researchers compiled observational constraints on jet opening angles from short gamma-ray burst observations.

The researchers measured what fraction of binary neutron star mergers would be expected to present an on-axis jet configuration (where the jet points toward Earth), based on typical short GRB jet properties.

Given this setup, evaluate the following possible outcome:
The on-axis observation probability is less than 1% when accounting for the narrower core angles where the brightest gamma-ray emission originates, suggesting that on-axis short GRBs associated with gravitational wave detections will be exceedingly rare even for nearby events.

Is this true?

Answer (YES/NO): NO